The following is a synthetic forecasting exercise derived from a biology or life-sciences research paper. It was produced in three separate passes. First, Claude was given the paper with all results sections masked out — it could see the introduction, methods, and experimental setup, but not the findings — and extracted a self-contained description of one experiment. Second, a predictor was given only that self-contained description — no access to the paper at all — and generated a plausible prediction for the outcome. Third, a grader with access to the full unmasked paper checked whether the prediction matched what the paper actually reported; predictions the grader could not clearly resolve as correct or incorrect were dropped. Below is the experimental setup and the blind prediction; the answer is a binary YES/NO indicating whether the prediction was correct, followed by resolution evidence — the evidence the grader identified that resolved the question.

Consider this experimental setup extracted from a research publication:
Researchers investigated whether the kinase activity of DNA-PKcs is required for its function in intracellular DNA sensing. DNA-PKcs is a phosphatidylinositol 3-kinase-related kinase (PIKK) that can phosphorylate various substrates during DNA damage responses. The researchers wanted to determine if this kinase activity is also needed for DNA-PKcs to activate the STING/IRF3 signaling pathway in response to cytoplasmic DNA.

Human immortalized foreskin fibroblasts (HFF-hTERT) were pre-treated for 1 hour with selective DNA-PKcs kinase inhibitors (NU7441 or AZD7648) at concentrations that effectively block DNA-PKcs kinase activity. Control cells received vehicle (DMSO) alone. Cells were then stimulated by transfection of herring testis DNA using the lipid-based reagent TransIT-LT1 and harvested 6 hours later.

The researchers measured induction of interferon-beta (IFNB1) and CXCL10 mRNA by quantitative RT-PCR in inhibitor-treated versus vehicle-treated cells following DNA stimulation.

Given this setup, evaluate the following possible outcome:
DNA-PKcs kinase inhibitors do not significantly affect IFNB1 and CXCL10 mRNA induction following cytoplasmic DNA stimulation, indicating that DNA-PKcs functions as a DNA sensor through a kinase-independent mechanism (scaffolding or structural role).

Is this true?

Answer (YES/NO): YES